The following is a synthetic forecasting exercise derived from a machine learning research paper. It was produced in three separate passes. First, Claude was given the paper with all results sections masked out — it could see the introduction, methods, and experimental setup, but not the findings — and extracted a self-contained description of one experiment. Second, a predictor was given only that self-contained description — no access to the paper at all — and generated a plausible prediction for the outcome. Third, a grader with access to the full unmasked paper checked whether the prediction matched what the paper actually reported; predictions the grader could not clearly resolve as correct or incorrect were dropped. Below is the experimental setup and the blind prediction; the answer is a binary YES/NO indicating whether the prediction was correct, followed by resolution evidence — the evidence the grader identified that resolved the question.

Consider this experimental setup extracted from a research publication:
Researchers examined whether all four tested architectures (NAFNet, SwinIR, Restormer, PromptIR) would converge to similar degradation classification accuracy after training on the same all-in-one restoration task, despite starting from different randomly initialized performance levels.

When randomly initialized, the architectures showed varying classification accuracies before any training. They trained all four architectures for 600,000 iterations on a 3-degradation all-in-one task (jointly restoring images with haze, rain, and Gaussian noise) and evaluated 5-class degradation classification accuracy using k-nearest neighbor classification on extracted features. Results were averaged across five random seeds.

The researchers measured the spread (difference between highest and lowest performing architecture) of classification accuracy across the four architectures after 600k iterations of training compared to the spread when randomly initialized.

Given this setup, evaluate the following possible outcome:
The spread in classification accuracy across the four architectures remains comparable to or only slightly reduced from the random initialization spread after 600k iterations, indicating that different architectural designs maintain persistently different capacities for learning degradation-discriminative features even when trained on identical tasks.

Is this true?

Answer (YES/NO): NO